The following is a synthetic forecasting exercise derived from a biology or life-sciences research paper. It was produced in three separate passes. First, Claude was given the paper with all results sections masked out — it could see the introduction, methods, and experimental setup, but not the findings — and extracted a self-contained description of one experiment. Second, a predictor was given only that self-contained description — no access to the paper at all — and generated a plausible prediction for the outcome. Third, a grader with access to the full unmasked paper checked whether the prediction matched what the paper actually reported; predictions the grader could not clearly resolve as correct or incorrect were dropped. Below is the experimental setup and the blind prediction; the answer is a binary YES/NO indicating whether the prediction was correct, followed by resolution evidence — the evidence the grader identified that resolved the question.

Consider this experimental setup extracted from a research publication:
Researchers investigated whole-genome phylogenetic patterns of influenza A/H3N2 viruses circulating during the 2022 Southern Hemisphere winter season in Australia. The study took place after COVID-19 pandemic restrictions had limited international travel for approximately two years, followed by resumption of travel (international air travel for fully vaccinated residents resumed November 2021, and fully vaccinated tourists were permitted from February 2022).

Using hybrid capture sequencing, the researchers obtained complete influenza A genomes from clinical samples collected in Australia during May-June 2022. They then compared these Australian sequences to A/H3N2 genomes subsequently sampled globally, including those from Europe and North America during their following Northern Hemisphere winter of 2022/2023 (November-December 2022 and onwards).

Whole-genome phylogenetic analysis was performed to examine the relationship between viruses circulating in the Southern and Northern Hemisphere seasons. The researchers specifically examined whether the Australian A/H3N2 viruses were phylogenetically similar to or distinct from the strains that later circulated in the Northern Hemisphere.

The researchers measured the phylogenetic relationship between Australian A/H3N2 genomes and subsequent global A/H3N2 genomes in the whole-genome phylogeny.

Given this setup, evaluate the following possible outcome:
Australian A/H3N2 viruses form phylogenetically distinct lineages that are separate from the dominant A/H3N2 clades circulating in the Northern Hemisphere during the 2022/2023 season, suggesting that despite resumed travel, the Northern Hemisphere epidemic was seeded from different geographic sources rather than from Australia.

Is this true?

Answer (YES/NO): YES